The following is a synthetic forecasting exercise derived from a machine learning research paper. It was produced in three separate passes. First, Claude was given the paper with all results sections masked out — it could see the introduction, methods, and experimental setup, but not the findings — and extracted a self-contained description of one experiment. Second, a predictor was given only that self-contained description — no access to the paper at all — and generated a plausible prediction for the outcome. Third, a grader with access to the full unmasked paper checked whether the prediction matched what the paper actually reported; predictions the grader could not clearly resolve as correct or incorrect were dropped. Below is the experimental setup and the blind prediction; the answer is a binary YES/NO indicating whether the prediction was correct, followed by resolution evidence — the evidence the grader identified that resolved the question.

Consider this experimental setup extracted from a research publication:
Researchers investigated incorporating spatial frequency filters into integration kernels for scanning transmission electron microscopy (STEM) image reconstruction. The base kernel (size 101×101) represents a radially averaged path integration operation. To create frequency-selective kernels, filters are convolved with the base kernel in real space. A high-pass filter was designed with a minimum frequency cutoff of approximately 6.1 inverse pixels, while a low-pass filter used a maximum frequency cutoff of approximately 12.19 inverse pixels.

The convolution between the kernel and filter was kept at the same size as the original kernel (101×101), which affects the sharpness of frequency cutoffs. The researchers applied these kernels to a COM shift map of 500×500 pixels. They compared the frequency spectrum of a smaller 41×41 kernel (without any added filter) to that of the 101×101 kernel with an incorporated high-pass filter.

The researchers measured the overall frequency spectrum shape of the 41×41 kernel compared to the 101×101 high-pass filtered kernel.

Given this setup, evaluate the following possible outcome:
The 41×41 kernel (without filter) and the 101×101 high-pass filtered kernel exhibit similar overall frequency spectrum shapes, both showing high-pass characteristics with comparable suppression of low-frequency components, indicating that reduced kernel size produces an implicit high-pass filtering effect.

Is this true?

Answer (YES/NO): YES